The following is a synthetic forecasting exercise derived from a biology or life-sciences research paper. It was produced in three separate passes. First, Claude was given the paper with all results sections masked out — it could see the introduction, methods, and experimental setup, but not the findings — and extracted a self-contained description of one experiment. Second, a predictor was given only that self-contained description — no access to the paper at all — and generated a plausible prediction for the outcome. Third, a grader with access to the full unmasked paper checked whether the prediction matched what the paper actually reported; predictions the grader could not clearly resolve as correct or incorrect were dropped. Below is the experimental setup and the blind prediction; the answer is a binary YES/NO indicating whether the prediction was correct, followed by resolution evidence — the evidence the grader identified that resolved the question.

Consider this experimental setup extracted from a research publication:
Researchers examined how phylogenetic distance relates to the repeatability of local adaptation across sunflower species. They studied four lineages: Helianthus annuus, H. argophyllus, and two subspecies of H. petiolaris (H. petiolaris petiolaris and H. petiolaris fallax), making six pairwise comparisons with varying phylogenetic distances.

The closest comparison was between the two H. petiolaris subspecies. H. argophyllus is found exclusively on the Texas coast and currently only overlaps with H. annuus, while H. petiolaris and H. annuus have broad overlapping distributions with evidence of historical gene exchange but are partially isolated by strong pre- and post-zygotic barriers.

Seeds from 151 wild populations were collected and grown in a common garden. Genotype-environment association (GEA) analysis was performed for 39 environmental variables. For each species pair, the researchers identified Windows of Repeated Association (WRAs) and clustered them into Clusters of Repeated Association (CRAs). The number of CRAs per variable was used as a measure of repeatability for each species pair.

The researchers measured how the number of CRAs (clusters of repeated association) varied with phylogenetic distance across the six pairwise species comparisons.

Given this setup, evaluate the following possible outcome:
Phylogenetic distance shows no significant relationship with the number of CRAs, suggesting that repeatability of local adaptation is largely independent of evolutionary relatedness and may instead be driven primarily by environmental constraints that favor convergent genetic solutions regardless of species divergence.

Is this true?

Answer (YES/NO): NO